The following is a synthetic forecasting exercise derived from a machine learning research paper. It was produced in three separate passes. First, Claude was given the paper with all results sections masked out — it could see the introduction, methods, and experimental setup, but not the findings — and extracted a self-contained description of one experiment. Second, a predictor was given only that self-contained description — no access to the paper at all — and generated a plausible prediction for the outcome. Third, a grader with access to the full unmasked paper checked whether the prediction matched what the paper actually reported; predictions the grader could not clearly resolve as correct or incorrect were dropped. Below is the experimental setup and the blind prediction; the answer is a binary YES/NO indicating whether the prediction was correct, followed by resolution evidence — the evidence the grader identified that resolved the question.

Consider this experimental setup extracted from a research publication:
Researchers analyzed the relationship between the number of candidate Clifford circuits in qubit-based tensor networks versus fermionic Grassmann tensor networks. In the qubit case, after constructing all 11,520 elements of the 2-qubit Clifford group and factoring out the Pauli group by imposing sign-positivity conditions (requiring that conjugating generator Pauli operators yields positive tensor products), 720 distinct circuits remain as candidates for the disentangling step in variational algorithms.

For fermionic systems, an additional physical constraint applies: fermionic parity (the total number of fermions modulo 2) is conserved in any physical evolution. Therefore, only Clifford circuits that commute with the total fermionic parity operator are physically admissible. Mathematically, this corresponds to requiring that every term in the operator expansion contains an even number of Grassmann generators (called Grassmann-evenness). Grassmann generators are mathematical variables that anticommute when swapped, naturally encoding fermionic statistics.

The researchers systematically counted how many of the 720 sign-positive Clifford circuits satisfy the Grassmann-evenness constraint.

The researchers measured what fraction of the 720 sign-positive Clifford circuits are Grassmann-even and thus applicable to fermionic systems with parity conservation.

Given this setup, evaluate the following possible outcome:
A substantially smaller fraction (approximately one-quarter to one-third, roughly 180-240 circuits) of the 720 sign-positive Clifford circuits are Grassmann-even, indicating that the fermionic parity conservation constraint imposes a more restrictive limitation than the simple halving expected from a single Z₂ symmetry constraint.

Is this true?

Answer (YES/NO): NO